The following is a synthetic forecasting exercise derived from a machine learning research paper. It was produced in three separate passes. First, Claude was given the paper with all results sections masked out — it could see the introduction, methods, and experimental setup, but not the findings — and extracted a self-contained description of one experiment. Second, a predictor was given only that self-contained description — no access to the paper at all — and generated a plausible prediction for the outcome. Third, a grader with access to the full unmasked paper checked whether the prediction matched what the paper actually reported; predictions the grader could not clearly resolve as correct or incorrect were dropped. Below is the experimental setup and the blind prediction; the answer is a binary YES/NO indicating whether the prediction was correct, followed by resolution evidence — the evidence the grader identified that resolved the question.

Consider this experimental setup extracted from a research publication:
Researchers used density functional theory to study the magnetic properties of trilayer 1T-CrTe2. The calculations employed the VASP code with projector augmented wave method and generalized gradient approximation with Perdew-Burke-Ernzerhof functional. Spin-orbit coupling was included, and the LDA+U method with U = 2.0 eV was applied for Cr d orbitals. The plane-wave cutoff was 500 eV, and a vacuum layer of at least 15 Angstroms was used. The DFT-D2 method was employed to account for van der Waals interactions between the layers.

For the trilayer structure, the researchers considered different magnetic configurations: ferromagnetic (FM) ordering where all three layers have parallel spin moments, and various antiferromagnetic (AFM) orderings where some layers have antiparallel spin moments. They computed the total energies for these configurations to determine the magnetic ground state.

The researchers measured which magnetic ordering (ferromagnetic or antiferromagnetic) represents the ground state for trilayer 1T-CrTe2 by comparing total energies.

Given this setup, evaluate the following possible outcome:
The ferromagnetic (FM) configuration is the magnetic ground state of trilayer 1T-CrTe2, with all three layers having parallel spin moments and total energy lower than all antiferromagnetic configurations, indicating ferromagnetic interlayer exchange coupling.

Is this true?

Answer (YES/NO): NO